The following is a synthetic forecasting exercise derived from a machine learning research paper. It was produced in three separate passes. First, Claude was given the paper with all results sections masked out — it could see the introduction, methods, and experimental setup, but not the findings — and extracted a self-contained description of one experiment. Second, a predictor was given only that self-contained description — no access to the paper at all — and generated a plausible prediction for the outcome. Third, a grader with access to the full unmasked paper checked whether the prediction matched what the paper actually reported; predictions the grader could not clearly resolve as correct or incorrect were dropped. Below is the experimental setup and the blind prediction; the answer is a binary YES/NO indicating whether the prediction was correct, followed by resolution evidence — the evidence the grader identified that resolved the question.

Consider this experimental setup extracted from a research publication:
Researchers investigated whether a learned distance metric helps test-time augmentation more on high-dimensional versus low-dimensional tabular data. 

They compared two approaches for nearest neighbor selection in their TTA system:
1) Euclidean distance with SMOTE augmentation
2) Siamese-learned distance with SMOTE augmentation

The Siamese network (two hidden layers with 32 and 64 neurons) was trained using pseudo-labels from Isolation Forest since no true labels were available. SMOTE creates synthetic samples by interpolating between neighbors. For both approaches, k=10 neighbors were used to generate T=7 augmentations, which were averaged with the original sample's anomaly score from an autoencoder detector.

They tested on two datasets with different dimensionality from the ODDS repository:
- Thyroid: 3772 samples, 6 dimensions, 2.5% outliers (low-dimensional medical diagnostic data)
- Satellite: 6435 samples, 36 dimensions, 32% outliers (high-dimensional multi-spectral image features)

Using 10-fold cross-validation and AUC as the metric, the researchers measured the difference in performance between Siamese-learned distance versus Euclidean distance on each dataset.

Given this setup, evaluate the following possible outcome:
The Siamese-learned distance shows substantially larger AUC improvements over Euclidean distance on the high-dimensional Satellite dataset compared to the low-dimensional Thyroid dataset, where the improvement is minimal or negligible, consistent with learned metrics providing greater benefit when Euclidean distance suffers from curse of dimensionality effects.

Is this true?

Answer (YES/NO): NO